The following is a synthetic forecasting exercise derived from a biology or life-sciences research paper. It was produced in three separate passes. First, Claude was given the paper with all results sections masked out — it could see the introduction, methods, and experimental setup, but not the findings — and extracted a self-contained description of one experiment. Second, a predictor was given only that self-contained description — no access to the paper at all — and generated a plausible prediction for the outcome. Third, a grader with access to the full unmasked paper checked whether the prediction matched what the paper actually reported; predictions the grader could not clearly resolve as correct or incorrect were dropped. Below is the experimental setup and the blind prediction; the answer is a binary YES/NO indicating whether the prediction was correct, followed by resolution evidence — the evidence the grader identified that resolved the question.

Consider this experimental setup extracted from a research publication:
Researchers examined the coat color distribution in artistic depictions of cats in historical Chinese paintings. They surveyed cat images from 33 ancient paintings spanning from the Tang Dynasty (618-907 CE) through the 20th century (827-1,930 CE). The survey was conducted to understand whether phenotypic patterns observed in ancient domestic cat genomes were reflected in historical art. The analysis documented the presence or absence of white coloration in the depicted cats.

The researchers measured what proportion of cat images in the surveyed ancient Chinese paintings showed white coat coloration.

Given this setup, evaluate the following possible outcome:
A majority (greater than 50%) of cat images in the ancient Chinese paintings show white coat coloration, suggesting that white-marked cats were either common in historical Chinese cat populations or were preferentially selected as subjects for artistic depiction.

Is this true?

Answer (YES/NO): YES